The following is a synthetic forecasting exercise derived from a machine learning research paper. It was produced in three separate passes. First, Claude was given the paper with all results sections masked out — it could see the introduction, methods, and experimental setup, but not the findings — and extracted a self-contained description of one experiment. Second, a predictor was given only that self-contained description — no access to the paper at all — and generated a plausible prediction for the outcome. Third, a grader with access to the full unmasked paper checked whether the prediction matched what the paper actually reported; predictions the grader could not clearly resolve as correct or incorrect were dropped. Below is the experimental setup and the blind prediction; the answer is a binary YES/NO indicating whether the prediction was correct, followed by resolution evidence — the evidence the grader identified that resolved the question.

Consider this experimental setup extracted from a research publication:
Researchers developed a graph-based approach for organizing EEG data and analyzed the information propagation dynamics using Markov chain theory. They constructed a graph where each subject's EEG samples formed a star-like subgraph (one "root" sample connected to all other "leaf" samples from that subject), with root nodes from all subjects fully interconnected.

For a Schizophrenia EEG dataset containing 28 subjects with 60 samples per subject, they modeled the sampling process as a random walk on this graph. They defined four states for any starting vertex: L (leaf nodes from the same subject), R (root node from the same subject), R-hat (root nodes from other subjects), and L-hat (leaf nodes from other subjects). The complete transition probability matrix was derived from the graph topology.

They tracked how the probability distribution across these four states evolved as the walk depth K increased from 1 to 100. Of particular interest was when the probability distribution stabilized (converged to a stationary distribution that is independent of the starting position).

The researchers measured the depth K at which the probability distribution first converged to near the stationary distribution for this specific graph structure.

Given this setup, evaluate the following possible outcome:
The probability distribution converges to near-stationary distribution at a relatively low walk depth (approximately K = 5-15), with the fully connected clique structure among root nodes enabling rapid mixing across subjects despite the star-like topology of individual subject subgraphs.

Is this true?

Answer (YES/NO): NO